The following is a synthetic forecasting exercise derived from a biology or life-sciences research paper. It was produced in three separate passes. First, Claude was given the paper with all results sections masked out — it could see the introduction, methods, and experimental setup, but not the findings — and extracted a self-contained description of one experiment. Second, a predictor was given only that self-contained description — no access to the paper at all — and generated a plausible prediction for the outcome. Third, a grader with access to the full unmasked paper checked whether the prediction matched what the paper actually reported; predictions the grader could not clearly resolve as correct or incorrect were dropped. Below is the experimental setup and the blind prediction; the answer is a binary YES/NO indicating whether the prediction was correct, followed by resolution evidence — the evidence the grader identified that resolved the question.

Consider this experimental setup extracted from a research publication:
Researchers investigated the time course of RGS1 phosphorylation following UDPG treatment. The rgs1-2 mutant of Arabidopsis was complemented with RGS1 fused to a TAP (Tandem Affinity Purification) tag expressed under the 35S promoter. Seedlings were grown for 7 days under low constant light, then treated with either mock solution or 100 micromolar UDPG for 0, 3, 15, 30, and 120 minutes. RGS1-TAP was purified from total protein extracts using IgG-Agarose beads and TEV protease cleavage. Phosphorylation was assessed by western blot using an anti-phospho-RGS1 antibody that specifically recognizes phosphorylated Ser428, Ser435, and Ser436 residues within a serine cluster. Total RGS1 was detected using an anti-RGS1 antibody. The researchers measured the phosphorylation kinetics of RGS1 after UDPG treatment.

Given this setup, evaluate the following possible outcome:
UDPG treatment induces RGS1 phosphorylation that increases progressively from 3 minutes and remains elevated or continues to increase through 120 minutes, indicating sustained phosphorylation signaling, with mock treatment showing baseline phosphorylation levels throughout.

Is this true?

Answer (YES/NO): NO